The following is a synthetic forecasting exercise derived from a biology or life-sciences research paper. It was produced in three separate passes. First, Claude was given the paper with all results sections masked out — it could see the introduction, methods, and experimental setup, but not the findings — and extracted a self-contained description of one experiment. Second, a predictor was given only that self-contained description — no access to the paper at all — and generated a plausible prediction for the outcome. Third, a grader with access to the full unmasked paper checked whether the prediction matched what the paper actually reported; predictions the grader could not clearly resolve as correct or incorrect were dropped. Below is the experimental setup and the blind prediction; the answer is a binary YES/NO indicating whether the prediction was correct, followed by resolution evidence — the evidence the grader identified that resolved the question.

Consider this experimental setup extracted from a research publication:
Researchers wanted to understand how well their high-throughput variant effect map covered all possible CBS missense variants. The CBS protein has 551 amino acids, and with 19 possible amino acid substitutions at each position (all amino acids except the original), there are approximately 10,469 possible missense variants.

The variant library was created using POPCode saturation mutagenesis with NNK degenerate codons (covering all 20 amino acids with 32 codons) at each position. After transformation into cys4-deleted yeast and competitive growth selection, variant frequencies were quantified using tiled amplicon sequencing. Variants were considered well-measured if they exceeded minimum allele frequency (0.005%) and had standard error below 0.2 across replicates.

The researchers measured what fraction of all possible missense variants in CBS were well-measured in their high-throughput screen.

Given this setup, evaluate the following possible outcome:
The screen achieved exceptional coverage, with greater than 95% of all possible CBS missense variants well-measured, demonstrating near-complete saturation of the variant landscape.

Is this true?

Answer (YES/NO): NO